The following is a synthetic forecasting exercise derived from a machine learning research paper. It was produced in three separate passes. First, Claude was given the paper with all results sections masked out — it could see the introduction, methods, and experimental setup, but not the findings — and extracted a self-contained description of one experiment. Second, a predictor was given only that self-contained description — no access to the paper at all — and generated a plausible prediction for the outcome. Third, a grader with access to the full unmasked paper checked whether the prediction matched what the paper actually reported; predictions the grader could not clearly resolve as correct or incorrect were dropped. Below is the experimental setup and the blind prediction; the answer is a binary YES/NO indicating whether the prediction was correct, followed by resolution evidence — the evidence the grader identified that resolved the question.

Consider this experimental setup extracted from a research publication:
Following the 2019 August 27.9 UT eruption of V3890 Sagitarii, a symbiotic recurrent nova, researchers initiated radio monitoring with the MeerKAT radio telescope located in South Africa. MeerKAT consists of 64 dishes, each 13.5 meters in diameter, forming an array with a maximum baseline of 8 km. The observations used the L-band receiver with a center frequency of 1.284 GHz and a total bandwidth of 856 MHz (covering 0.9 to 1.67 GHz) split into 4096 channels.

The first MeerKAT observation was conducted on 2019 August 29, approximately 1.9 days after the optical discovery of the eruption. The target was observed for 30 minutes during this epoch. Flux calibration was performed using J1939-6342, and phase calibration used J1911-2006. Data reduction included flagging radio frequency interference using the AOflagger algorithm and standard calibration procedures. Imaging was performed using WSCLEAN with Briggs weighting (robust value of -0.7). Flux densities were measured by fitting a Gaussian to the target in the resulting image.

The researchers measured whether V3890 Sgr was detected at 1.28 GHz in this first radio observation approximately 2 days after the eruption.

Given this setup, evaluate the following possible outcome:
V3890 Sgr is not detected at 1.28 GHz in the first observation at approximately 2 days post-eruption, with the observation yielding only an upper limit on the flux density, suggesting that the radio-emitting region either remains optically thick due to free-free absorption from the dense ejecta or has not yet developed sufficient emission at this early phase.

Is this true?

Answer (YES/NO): YES